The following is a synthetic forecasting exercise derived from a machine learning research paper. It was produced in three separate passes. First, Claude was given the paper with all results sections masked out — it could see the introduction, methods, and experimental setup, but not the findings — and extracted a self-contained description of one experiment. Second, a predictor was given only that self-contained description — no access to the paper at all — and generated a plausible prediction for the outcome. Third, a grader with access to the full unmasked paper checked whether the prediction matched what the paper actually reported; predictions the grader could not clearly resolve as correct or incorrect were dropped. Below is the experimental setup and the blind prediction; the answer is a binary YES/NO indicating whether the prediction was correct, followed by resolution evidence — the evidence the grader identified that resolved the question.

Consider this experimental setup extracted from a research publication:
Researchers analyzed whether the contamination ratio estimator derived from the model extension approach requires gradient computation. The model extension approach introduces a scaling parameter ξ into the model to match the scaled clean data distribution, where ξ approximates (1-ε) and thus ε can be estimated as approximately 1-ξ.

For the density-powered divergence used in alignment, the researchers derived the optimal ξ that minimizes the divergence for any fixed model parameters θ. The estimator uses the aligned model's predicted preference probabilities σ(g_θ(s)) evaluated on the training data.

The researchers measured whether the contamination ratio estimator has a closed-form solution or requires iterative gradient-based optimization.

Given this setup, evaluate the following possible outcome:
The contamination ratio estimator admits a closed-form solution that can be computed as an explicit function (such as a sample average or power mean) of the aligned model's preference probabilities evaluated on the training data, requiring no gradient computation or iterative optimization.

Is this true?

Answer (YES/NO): YES